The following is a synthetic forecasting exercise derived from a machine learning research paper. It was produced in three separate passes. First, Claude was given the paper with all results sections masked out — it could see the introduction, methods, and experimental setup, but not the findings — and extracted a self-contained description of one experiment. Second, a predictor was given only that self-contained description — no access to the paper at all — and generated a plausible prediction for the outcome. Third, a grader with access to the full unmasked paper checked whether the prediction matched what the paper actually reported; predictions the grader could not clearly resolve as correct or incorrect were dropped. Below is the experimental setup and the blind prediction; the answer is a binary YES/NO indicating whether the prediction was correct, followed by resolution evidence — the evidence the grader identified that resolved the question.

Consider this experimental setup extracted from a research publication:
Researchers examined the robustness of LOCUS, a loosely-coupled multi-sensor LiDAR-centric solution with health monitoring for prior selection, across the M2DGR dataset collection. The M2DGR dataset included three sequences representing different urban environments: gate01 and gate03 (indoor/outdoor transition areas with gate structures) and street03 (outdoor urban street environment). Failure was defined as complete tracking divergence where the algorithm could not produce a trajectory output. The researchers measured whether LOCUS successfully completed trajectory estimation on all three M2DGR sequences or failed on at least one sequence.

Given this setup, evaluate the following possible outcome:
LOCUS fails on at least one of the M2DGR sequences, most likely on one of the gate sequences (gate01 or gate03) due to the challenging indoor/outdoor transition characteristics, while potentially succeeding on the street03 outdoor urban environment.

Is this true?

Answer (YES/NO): NO